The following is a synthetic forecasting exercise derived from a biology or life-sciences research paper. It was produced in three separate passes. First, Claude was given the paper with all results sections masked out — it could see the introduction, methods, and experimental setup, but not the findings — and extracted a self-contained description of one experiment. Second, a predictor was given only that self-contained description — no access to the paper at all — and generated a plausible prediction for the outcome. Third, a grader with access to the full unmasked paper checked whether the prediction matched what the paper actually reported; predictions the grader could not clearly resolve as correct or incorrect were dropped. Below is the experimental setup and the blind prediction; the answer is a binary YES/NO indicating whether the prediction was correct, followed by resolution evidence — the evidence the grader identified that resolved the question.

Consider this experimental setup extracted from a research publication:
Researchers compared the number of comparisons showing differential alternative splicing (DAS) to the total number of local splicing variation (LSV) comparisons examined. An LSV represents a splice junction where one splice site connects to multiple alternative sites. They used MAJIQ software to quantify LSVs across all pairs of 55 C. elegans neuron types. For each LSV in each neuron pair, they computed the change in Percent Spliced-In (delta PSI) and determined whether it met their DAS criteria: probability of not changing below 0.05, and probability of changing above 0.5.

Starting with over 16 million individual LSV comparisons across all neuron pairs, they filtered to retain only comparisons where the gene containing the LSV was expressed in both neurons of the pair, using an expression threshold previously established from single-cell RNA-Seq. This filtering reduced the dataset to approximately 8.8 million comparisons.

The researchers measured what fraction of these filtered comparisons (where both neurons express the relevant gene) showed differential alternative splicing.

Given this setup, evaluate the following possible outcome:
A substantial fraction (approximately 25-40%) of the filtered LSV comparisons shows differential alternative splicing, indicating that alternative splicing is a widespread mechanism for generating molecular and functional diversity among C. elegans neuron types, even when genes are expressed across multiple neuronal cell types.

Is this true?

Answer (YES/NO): NO